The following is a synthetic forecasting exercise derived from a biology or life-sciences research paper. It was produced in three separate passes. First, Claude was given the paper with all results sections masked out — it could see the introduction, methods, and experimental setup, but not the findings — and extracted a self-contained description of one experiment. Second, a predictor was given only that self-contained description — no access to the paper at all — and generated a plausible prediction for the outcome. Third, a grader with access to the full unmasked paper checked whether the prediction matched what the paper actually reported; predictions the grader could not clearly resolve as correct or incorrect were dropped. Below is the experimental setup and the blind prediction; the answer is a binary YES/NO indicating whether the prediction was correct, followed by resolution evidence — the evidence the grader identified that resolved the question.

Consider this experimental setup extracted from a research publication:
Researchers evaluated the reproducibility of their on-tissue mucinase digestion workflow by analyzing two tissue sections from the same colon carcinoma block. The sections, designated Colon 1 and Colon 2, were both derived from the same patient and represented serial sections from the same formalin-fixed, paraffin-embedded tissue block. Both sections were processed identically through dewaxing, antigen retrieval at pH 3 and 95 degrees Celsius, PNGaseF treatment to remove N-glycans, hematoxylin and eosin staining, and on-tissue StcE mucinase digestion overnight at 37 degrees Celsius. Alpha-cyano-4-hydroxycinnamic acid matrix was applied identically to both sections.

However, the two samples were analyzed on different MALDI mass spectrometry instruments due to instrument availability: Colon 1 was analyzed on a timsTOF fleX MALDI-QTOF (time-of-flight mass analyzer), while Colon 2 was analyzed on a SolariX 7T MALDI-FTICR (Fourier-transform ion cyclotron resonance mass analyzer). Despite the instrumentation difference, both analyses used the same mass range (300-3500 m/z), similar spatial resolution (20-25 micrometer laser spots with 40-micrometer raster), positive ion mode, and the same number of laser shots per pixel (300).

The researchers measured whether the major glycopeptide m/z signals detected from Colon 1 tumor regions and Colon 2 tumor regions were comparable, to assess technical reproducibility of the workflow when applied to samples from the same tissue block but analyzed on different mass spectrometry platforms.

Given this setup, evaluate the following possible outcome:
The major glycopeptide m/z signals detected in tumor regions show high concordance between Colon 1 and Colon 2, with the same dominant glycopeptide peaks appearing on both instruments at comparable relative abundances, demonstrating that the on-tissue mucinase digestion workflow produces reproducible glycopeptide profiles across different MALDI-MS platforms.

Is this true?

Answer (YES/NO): YES